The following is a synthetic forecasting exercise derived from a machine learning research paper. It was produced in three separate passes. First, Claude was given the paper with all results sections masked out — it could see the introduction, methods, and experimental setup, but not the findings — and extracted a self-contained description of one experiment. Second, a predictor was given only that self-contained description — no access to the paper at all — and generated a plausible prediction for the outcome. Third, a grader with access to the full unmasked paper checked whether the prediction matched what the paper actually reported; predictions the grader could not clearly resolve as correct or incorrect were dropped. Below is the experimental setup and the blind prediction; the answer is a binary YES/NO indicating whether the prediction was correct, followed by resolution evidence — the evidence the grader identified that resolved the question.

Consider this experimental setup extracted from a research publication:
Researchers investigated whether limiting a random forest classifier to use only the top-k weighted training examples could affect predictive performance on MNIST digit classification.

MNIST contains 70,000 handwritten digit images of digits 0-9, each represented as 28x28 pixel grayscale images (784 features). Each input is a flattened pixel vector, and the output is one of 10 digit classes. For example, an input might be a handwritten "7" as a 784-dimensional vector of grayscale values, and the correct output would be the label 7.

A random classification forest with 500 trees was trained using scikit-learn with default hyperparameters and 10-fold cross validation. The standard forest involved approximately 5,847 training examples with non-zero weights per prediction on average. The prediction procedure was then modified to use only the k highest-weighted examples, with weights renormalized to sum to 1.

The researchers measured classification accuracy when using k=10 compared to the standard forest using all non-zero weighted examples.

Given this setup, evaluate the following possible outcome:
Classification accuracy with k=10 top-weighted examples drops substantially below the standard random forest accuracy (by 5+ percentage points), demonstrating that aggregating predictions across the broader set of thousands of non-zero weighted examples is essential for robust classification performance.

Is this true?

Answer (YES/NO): NO